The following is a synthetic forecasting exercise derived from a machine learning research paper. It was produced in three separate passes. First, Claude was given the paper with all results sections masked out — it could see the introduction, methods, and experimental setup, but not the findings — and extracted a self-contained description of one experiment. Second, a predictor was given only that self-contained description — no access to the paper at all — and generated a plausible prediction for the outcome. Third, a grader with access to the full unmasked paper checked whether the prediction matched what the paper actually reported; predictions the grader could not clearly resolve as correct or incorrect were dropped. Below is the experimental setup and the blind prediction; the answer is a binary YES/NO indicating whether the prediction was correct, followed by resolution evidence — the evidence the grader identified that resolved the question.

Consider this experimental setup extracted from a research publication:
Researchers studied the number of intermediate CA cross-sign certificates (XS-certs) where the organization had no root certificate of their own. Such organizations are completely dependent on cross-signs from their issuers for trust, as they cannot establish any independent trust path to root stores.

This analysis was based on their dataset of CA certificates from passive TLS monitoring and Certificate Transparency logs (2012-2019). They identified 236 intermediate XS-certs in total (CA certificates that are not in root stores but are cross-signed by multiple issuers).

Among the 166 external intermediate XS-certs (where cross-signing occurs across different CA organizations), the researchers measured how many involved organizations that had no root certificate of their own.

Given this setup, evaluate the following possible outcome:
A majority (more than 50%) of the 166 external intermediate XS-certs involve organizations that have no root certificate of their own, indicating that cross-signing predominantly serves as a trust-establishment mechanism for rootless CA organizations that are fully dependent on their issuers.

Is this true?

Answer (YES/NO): YES